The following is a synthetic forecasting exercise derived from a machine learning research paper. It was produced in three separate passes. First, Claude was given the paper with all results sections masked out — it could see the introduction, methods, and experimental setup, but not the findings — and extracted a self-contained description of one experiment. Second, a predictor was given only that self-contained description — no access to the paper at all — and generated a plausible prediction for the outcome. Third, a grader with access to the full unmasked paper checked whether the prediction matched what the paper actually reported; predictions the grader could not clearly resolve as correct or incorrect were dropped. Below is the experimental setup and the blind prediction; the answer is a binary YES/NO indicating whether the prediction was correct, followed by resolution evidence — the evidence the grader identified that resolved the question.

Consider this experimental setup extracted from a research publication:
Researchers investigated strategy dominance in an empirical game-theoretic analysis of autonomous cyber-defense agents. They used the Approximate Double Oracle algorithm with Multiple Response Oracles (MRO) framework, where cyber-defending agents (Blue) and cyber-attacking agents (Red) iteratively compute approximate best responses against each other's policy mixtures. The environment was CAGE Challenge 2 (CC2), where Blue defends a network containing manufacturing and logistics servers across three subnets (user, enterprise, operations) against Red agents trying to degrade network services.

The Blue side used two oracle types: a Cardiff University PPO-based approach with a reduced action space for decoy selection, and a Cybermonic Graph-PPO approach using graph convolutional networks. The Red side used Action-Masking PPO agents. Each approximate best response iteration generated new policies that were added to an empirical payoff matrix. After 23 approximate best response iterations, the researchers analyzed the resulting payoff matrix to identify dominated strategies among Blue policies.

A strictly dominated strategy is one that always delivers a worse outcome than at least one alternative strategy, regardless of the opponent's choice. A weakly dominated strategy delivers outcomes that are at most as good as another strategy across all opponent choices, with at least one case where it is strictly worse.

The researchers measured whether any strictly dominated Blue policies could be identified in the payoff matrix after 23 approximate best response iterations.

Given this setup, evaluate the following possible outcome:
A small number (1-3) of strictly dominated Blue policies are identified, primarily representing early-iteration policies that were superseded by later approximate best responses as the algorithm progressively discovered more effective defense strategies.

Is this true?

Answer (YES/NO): NO